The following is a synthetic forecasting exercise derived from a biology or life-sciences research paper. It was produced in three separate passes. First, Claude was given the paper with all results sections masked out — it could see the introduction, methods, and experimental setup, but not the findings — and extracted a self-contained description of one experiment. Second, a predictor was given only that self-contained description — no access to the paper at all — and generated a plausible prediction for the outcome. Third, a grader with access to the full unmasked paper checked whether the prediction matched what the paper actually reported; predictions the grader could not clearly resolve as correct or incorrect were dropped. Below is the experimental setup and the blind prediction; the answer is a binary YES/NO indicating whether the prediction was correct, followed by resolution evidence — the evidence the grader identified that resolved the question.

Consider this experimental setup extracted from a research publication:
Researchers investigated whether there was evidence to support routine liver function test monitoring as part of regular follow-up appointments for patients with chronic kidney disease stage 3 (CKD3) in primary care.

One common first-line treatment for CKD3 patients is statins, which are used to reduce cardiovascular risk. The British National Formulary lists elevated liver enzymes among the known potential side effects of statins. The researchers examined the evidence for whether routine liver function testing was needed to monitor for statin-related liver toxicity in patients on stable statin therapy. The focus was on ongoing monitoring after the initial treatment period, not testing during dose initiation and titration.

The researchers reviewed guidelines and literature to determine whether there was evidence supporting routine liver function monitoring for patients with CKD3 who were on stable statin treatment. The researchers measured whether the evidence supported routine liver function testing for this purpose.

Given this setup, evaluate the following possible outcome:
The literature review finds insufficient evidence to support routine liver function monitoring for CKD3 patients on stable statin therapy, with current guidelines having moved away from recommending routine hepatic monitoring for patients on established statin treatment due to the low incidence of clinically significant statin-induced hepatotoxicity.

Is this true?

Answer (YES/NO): YES